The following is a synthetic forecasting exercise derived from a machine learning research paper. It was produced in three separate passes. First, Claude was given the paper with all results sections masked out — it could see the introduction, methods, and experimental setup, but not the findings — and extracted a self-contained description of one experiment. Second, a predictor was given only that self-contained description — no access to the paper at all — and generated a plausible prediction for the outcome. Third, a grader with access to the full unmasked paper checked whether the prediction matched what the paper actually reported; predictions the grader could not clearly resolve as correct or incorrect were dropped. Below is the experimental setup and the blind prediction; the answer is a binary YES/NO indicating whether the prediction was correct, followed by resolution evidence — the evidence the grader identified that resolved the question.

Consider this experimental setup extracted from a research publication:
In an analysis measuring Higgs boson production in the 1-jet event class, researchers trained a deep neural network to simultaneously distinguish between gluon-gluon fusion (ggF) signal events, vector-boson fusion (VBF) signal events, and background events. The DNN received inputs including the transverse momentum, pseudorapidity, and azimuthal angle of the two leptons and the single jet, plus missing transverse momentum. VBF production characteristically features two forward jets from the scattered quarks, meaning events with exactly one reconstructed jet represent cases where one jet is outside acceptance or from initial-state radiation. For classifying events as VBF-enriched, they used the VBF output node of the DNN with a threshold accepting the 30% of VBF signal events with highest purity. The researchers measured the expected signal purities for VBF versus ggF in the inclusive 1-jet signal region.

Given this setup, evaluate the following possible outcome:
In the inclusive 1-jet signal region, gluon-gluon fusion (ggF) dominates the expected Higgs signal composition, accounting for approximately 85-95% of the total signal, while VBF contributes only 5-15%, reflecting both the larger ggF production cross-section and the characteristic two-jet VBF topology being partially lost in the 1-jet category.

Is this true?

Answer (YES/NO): YES